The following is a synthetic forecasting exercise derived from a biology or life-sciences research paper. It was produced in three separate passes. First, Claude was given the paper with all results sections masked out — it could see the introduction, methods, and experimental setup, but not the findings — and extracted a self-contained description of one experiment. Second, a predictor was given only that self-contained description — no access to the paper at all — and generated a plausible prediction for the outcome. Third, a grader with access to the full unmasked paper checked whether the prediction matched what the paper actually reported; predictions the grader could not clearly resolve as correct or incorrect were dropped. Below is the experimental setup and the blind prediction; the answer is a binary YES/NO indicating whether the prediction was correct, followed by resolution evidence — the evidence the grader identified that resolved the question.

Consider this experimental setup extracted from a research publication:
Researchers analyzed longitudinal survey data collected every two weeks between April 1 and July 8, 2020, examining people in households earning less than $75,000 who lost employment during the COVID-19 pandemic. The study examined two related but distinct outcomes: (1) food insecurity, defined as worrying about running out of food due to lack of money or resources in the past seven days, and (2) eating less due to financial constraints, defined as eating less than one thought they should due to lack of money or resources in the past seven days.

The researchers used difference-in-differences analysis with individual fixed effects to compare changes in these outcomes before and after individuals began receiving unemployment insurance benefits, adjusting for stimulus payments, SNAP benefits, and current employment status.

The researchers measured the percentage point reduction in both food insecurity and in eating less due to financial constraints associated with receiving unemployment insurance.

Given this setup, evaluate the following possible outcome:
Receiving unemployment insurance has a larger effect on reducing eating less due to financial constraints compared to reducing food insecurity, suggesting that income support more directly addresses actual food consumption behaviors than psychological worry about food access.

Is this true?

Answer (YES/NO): YES